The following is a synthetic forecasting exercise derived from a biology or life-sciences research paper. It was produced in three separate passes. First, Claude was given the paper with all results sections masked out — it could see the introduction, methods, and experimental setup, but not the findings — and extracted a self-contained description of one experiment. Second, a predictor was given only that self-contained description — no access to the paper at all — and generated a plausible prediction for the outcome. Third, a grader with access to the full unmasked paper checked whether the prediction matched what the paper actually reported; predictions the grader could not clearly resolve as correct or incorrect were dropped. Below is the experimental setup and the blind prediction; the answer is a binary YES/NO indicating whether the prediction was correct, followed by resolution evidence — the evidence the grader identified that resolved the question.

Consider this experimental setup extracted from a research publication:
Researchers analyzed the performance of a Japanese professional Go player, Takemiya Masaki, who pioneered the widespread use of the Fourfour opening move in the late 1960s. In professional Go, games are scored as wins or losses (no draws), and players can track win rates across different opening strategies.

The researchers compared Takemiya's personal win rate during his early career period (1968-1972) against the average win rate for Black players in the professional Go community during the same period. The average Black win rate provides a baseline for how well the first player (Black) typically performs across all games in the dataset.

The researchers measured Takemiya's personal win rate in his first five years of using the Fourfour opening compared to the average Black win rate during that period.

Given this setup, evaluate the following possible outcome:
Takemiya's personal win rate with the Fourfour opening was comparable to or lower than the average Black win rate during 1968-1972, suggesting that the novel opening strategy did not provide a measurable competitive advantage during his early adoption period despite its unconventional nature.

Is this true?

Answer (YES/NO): NO